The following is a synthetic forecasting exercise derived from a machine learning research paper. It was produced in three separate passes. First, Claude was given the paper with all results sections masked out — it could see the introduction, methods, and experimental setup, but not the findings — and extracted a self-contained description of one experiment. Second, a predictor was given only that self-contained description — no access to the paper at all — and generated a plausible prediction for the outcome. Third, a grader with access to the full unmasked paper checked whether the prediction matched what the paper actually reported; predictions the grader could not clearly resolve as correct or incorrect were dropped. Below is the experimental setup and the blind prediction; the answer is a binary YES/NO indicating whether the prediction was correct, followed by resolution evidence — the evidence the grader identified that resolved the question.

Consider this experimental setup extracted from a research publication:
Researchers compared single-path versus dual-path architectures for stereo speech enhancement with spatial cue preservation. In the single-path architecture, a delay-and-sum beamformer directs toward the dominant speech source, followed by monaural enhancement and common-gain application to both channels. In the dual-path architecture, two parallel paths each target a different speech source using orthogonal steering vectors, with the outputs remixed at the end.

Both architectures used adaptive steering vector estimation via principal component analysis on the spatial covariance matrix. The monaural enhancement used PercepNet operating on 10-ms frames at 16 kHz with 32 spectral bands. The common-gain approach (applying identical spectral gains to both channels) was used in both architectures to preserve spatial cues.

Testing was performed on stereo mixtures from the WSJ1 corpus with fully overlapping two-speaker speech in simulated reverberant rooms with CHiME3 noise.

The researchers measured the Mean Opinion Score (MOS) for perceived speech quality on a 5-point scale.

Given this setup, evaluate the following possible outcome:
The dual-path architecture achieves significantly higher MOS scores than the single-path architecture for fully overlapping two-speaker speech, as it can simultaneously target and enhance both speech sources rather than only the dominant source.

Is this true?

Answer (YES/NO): NO